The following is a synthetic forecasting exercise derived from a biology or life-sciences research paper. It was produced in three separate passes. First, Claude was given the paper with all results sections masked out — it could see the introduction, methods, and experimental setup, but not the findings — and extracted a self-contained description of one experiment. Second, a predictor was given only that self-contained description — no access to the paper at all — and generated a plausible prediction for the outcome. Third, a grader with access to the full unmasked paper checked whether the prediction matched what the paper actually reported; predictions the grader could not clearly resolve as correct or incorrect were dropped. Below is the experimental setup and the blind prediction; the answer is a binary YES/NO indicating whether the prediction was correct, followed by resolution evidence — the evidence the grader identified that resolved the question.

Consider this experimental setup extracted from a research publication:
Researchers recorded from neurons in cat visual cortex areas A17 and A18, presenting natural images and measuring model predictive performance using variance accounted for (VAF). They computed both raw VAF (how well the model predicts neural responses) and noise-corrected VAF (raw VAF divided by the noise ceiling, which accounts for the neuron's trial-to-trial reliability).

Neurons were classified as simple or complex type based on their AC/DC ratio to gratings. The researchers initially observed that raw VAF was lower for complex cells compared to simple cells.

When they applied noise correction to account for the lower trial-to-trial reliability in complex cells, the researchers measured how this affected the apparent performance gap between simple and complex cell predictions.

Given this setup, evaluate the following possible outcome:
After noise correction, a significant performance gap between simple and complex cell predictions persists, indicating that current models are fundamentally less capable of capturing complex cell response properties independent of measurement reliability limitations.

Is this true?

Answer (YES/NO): NO